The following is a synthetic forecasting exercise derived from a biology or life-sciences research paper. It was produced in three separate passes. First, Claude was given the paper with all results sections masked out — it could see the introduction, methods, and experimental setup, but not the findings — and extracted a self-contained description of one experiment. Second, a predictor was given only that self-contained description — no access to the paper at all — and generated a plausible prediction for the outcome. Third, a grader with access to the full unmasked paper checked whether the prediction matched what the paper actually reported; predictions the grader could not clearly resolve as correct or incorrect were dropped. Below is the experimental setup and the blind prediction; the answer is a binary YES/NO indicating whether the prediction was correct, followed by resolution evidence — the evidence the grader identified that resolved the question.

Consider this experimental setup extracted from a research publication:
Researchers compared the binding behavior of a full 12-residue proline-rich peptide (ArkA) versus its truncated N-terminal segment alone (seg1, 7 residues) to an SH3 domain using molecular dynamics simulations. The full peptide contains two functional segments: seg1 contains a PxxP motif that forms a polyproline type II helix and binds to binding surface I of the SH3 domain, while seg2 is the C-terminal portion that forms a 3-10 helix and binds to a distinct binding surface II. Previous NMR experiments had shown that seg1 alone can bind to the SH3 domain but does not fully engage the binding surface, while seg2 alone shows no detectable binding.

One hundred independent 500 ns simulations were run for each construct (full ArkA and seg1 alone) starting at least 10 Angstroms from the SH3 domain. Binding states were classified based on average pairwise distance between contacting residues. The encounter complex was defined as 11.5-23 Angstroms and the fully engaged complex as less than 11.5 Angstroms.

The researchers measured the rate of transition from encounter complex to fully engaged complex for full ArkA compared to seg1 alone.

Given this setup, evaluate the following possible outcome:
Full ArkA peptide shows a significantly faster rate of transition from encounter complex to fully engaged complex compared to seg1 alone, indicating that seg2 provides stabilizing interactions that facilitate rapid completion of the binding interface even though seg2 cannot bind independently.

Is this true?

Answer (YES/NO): NO